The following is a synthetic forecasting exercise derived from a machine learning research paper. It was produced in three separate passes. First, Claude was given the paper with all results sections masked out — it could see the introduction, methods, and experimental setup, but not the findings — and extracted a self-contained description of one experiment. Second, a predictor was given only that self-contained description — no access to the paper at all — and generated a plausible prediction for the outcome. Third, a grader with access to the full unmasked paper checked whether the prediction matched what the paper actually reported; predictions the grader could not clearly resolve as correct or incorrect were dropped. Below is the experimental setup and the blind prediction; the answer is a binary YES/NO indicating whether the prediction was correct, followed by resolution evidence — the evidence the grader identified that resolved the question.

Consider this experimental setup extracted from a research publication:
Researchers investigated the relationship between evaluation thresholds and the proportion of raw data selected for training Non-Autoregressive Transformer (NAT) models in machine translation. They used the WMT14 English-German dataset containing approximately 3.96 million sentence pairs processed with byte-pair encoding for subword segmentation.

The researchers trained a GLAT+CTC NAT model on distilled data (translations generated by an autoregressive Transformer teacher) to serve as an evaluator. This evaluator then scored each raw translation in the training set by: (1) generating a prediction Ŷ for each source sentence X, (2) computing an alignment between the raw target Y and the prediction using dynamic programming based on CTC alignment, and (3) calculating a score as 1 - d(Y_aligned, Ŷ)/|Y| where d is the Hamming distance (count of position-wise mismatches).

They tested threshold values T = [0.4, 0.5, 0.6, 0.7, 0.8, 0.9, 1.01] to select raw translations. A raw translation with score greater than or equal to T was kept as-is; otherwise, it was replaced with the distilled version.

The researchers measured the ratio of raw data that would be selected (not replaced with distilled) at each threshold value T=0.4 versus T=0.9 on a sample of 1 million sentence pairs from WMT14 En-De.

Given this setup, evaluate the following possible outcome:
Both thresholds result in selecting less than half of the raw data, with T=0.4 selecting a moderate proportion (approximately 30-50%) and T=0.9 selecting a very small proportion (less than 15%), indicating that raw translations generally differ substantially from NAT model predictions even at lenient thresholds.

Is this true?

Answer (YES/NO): NO